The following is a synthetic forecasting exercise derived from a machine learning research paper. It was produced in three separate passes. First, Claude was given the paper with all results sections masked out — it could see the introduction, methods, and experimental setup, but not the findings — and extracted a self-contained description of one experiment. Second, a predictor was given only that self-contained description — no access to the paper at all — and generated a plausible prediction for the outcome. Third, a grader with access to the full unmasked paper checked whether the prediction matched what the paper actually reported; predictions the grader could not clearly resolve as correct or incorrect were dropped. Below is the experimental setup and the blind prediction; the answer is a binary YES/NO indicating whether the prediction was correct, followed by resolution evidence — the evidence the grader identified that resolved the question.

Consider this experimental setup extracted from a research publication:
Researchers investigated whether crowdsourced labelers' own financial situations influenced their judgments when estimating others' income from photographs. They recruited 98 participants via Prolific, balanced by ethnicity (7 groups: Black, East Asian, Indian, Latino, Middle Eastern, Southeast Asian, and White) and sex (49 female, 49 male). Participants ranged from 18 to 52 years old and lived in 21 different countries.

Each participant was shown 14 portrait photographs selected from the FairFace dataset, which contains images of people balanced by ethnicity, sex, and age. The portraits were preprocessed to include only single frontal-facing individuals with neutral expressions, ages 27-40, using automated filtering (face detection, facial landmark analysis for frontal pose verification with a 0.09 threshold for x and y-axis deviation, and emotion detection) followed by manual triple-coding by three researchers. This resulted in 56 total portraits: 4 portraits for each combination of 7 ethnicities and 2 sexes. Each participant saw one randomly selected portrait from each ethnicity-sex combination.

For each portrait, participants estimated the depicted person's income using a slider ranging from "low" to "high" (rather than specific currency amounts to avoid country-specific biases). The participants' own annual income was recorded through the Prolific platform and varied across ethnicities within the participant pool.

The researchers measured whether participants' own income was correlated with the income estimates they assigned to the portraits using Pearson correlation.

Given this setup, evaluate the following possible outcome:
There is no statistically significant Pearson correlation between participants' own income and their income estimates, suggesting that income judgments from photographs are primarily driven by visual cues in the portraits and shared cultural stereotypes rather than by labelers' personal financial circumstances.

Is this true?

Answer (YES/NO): YES